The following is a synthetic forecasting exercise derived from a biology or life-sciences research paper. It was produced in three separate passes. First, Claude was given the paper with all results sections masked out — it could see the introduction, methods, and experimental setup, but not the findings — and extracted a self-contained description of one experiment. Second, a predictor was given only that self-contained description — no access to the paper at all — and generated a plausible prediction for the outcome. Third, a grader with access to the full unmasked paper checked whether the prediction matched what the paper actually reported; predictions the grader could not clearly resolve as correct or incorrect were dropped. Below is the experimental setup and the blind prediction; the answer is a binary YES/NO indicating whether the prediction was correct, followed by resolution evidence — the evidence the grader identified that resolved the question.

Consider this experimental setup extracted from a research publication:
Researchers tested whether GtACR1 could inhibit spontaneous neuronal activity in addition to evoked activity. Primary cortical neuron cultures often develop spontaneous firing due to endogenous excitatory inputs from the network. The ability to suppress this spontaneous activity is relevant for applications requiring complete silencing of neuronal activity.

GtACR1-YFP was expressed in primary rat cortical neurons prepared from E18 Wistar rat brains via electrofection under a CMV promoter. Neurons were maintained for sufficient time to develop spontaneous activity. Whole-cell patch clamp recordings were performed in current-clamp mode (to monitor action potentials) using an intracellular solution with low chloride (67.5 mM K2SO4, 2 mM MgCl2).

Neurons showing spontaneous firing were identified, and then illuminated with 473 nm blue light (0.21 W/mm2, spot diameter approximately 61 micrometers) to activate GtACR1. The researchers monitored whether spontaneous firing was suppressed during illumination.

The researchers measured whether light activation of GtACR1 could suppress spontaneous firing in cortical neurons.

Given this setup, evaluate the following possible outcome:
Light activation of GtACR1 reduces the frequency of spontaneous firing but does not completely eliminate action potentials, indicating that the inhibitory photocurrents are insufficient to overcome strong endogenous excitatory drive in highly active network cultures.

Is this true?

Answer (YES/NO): NO